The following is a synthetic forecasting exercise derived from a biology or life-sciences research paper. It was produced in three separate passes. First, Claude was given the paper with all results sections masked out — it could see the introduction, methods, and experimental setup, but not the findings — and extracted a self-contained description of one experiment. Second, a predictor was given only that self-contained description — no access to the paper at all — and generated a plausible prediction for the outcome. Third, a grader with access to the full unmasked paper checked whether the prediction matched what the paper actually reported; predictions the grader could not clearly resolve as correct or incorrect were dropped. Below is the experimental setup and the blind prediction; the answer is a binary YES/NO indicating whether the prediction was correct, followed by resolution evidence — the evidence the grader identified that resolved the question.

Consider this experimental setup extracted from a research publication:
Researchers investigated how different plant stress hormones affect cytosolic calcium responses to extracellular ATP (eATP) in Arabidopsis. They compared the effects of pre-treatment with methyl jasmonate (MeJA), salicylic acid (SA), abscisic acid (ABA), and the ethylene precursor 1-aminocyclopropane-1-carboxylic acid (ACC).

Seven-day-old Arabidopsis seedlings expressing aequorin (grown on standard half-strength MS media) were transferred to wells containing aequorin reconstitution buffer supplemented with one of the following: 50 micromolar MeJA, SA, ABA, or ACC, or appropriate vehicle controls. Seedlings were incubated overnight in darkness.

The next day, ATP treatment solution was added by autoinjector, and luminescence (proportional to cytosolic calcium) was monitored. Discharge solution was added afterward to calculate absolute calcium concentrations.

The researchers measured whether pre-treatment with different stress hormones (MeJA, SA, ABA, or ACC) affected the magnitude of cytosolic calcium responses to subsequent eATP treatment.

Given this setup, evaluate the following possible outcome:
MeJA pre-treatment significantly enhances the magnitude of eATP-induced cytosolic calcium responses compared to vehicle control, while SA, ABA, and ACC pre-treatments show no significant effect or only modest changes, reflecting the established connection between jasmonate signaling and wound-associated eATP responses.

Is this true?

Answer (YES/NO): NO